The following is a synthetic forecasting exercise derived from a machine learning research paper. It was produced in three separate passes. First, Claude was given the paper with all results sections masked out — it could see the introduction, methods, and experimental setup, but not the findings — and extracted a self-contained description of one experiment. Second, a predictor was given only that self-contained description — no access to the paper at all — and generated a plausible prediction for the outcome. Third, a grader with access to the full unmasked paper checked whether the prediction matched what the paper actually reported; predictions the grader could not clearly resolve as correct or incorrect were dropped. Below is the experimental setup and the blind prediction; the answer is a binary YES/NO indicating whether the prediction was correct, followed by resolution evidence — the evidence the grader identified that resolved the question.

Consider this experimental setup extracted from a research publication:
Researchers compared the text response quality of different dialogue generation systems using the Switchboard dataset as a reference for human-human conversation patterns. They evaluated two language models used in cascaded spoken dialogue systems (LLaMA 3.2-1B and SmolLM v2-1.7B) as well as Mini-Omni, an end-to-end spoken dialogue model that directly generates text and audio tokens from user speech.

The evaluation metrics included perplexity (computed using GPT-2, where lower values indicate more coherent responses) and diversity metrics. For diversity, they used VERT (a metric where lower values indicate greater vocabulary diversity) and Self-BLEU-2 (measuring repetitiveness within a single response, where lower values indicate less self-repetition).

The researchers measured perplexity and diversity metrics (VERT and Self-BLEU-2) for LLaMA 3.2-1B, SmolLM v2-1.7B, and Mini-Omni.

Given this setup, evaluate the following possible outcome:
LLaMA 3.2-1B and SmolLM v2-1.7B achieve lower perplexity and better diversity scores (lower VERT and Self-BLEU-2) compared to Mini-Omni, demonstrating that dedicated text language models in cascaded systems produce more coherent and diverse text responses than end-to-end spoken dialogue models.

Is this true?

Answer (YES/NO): NO